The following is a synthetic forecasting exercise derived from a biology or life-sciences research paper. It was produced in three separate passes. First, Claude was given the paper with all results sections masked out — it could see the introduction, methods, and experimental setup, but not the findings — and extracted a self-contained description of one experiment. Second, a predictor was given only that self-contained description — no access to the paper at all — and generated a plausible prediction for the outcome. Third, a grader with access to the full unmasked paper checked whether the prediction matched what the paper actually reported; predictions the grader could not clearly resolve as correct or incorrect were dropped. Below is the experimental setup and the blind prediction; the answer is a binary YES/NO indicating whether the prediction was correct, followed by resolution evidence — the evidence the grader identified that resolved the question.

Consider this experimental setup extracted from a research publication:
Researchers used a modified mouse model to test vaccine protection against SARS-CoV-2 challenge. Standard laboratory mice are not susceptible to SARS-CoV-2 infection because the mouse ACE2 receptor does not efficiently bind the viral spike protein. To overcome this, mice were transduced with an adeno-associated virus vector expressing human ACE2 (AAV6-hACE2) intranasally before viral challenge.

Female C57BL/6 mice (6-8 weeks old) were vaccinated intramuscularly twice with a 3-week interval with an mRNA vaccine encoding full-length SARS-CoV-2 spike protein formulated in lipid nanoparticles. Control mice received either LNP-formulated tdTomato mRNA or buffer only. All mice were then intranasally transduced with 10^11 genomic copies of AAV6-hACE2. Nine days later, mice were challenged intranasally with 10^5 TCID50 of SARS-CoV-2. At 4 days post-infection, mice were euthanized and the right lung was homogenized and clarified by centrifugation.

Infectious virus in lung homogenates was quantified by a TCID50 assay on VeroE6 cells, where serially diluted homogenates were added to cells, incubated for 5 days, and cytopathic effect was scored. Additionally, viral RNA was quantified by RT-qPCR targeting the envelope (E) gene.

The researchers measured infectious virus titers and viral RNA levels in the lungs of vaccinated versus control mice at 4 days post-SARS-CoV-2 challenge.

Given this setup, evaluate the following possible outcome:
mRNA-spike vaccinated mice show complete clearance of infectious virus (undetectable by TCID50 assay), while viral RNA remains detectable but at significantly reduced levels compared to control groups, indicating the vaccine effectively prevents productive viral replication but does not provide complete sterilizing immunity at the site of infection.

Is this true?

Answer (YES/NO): YES